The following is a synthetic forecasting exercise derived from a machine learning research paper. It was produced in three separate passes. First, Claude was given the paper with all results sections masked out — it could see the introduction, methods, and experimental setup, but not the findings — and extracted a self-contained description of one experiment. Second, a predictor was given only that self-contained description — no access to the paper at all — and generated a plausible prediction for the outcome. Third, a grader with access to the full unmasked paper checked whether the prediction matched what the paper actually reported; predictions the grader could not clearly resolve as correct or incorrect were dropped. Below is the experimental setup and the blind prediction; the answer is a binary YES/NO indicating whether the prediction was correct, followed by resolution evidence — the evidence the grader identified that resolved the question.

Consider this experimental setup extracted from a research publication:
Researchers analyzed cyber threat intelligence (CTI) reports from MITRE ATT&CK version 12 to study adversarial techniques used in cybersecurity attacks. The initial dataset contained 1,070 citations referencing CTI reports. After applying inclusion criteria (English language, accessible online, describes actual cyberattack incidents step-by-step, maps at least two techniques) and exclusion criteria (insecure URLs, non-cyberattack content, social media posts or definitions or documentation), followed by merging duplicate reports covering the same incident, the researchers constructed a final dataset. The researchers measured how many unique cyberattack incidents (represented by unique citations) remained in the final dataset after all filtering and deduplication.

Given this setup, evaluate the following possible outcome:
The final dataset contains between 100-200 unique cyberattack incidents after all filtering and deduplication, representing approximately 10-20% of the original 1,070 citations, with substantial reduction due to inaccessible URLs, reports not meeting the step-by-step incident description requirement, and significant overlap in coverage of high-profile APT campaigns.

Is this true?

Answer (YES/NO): NO